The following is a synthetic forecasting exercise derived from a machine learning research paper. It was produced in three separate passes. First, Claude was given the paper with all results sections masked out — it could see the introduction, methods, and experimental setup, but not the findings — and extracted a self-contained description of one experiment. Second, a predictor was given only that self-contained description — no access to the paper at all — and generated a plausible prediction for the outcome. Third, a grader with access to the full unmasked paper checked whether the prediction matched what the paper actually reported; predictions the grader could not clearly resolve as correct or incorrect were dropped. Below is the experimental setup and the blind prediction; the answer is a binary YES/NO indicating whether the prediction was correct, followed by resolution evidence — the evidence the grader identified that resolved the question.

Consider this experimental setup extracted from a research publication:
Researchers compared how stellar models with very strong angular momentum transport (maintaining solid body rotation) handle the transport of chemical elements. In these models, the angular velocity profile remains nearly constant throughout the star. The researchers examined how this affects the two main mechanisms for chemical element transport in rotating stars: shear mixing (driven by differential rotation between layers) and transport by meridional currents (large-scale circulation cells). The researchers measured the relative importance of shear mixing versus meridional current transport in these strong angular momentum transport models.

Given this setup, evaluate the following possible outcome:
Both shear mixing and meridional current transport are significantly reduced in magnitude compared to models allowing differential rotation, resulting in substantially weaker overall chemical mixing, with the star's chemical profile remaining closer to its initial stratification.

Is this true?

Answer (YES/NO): NO